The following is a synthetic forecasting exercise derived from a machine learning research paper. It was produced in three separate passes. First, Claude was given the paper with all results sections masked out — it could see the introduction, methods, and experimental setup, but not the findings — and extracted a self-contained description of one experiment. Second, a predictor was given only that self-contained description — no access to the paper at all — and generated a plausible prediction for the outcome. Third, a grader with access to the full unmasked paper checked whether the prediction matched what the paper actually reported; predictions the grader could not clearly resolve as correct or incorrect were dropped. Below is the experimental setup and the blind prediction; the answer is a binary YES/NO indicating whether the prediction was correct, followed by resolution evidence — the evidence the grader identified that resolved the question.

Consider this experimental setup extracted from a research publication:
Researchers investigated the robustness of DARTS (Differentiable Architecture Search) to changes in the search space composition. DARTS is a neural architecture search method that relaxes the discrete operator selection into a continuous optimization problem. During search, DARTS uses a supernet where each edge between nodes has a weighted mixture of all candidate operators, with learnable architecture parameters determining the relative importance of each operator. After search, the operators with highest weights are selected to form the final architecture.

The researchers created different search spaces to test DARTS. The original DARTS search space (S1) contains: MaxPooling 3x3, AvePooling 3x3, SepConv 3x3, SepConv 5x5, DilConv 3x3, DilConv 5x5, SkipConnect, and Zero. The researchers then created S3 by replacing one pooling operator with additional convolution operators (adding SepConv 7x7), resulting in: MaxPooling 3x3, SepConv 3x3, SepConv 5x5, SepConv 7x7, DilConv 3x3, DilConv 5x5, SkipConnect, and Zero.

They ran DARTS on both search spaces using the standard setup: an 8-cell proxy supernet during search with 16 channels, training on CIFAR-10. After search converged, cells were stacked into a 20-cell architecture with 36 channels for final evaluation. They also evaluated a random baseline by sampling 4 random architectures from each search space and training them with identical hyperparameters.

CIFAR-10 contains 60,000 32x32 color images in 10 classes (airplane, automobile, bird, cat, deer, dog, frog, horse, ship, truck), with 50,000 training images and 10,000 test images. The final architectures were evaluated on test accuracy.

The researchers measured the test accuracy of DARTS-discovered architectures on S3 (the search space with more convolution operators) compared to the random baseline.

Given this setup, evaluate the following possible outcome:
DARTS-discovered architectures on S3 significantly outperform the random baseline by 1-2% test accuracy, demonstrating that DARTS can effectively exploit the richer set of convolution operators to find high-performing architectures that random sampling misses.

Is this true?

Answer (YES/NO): NO